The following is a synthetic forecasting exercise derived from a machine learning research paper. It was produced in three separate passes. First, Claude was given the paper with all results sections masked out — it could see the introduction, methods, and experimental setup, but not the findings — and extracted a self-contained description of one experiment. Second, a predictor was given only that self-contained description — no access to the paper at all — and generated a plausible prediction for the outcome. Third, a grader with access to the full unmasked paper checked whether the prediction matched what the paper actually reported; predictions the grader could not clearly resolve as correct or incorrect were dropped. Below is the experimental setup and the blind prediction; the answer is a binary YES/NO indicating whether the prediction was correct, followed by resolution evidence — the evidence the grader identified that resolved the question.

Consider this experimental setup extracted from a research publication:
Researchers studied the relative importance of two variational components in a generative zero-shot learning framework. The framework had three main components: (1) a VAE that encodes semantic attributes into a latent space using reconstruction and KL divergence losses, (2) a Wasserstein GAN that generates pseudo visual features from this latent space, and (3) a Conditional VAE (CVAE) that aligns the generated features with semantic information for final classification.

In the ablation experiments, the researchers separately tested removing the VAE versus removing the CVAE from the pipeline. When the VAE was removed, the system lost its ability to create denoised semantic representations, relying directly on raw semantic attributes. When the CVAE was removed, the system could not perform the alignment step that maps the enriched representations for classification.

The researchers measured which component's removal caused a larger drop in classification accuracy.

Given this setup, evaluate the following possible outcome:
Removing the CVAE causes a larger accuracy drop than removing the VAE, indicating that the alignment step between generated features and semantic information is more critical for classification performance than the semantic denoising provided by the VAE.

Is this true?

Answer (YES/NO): NO